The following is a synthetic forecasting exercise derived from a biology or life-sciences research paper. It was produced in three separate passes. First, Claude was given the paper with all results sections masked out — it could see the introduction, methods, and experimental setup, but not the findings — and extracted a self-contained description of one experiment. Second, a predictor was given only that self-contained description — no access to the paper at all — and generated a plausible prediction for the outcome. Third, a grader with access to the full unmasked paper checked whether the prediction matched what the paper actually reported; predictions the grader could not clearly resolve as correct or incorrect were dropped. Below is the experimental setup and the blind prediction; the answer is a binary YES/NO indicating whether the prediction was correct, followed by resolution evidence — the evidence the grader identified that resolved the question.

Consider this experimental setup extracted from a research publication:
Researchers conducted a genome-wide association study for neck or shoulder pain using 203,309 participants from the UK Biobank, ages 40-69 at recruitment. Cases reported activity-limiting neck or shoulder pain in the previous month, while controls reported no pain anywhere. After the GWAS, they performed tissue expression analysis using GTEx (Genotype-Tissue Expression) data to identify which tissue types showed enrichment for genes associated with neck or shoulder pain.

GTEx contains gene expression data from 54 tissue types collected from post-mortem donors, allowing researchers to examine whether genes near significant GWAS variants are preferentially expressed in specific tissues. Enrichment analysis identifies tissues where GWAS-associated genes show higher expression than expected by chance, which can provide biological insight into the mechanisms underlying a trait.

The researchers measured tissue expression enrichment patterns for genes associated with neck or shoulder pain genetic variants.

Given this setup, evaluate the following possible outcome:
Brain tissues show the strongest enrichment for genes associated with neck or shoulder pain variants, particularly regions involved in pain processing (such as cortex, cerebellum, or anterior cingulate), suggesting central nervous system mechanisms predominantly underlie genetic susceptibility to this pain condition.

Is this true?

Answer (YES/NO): NO